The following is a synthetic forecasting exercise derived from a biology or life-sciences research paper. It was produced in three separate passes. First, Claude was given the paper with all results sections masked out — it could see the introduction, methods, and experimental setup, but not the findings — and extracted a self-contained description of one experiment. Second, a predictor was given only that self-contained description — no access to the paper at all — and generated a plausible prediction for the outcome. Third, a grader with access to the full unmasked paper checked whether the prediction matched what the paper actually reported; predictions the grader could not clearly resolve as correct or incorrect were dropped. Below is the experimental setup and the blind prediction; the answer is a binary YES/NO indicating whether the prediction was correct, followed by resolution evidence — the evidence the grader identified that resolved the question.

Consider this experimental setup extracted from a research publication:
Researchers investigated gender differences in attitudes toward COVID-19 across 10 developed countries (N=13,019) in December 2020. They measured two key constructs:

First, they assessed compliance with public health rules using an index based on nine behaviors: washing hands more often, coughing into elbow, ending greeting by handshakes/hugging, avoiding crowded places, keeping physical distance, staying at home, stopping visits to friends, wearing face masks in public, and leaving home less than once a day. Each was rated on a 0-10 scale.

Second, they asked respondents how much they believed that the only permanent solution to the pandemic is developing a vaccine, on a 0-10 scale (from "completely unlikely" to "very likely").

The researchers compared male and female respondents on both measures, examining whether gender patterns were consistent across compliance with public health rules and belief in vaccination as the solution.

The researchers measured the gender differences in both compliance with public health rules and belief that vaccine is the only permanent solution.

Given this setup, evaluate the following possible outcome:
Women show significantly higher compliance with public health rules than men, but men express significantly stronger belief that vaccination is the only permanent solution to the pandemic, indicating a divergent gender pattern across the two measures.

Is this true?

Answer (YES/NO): YES